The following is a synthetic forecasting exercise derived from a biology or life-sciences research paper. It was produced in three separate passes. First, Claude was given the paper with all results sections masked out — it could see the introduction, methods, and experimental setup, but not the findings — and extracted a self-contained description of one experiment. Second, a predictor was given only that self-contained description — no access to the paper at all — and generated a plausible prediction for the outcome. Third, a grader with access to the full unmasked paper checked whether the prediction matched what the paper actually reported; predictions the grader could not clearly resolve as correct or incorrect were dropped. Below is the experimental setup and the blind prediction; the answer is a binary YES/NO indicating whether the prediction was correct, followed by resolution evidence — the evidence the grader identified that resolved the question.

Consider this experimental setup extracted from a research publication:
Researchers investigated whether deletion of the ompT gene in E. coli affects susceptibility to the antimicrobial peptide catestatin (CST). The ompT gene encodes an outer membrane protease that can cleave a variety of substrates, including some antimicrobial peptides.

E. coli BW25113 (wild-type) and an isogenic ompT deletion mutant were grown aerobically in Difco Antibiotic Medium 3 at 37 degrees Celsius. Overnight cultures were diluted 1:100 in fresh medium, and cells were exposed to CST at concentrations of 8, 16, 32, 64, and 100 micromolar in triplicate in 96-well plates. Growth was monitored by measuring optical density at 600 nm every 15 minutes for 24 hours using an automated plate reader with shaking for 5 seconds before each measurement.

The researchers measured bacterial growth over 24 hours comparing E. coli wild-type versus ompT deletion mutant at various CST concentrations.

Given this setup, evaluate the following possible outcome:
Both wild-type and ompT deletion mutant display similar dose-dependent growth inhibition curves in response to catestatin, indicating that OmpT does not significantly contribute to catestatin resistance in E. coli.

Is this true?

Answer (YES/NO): NO